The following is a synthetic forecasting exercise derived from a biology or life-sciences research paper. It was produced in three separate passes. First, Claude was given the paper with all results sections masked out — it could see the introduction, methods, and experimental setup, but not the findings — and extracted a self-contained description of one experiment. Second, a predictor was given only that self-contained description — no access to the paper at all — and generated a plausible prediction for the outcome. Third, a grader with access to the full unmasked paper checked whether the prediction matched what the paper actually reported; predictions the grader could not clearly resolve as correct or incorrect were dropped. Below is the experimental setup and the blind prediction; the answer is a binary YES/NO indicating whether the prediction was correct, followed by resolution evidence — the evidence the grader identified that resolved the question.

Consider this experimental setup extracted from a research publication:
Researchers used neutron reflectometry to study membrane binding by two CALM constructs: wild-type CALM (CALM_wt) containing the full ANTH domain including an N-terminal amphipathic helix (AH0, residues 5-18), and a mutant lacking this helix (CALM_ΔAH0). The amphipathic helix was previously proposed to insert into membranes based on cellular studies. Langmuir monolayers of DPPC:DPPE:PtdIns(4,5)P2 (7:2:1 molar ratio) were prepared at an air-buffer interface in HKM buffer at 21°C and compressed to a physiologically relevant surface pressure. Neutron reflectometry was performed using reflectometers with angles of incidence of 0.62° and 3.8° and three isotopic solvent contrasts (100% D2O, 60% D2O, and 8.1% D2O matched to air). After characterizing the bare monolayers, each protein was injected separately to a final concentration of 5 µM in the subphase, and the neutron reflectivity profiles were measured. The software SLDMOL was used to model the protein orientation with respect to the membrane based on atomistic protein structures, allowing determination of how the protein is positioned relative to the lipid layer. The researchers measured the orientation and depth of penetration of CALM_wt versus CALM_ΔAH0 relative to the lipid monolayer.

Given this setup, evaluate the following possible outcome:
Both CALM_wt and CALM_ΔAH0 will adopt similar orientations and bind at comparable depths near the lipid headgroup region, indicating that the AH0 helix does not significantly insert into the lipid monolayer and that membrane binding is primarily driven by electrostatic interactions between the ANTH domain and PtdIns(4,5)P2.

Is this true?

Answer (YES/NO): NO